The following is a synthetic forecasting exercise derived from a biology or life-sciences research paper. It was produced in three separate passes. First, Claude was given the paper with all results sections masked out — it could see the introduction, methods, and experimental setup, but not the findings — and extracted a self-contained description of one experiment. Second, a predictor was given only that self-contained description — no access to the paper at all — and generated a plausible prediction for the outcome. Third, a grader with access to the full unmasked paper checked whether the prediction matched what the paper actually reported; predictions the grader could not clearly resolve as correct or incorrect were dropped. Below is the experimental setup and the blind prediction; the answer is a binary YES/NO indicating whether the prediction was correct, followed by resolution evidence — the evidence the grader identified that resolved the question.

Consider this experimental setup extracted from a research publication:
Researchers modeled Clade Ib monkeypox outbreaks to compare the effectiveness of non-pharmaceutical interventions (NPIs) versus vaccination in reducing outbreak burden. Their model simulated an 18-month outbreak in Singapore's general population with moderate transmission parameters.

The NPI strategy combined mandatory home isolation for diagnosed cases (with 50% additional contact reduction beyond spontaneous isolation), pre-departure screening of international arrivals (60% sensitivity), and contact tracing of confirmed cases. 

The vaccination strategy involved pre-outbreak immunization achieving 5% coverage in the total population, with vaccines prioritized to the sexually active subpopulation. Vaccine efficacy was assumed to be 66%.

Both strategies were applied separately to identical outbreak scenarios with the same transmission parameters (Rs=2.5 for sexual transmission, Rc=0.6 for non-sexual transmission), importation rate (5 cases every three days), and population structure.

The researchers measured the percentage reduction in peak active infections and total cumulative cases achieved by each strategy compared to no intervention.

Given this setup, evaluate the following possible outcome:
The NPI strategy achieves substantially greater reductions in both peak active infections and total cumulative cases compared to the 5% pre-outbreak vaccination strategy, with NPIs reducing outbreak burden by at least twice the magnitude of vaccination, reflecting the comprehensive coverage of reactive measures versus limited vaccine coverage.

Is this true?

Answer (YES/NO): NO